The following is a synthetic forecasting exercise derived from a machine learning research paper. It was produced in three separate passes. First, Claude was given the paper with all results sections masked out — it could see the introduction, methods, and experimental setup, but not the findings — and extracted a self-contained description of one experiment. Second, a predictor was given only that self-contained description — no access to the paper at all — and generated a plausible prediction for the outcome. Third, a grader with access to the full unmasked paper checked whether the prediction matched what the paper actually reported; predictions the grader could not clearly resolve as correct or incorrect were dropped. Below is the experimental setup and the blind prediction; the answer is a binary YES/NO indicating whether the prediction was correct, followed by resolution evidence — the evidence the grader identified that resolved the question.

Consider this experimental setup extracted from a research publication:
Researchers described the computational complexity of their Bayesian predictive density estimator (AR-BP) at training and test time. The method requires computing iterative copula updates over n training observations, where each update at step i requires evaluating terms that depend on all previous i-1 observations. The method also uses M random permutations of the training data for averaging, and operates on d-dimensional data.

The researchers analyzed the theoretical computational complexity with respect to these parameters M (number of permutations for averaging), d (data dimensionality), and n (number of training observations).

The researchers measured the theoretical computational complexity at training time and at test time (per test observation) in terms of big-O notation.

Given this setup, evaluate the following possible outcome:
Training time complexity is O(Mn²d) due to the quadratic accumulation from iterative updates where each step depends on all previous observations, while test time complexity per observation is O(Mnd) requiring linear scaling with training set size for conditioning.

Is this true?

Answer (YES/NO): YES